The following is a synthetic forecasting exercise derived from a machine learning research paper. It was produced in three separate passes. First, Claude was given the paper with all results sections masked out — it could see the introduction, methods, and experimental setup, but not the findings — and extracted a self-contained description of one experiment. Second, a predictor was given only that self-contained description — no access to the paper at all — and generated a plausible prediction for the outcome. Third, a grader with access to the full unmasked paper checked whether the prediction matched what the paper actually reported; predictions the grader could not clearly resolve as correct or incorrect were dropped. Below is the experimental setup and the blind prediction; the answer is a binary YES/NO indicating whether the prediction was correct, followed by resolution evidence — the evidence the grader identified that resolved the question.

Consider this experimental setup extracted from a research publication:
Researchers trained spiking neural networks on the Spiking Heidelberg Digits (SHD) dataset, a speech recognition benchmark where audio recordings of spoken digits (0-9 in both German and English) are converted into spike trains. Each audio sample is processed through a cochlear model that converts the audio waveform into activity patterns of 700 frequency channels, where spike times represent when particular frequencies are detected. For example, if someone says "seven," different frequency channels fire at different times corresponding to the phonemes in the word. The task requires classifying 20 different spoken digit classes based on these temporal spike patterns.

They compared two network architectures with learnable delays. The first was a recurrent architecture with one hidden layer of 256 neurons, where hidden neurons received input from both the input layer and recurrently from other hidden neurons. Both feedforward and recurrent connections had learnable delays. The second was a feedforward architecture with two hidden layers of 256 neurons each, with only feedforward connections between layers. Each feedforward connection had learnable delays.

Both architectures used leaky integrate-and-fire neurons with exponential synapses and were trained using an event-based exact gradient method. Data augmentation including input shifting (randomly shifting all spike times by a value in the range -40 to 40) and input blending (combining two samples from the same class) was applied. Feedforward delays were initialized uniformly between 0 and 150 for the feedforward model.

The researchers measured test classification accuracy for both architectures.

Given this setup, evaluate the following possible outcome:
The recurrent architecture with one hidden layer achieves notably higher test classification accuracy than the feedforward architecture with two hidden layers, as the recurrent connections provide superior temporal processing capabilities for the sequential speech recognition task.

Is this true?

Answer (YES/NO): NO